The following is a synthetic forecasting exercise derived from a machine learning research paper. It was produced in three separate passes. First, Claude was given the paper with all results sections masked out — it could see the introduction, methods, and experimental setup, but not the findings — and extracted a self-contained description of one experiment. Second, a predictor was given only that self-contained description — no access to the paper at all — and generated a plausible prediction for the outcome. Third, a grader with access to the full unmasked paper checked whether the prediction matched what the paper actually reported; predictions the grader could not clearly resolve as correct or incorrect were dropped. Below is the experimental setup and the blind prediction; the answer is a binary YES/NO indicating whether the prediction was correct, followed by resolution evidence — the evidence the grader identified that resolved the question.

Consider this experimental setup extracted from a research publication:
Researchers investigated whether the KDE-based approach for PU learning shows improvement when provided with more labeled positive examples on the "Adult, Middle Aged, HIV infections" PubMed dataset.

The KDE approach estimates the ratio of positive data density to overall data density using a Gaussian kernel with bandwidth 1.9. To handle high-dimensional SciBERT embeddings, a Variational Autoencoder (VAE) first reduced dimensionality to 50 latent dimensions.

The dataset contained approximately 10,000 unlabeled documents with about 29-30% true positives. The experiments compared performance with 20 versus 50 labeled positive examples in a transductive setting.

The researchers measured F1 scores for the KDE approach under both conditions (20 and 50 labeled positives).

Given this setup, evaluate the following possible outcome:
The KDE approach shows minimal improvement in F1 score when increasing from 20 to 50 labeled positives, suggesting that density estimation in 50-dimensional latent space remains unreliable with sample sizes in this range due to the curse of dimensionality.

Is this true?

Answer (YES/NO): NO